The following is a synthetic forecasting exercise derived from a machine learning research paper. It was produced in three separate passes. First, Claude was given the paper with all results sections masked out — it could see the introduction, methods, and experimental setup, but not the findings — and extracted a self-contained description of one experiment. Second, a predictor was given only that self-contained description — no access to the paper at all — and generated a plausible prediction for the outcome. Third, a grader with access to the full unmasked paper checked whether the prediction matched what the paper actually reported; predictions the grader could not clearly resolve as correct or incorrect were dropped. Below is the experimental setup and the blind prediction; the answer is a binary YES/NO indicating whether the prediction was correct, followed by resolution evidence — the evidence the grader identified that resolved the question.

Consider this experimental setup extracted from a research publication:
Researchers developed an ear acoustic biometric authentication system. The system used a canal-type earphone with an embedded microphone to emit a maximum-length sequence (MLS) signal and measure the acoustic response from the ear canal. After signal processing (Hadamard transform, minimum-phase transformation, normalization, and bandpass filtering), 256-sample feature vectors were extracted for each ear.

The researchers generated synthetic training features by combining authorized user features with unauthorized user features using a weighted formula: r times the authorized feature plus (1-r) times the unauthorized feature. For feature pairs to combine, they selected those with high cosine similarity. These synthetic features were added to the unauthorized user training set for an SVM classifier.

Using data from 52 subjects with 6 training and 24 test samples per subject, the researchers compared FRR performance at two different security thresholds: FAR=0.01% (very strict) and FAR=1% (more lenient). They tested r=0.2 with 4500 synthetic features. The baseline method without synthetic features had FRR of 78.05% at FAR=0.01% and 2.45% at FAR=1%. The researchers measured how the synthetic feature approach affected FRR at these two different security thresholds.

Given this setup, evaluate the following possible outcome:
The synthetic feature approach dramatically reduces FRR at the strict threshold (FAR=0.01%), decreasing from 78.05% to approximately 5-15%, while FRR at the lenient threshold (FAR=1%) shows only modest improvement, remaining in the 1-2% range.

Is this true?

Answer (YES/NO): NO